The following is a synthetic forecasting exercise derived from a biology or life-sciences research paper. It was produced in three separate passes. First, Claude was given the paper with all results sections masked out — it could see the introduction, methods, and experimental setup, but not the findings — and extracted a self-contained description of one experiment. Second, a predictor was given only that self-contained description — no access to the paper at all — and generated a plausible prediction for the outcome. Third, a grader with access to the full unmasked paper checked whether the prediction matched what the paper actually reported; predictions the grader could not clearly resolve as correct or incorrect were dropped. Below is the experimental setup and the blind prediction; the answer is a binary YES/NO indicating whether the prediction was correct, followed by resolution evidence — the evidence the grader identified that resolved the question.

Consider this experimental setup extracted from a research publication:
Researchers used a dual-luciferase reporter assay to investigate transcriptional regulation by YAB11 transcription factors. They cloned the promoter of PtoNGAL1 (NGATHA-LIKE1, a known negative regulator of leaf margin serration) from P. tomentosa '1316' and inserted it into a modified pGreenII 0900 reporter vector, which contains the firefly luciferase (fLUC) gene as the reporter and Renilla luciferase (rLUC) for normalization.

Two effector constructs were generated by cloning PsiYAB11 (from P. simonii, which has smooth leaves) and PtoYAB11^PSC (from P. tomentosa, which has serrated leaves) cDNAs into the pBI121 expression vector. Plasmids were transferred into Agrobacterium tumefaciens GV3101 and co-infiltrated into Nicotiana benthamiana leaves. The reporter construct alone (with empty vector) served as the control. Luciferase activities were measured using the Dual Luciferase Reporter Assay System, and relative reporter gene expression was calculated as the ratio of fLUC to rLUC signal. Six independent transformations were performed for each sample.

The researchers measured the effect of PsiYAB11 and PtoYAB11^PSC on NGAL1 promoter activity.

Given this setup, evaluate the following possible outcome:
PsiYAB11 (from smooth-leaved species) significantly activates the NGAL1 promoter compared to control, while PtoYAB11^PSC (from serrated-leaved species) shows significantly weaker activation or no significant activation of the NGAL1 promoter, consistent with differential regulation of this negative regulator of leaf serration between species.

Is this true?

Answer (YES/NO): YES